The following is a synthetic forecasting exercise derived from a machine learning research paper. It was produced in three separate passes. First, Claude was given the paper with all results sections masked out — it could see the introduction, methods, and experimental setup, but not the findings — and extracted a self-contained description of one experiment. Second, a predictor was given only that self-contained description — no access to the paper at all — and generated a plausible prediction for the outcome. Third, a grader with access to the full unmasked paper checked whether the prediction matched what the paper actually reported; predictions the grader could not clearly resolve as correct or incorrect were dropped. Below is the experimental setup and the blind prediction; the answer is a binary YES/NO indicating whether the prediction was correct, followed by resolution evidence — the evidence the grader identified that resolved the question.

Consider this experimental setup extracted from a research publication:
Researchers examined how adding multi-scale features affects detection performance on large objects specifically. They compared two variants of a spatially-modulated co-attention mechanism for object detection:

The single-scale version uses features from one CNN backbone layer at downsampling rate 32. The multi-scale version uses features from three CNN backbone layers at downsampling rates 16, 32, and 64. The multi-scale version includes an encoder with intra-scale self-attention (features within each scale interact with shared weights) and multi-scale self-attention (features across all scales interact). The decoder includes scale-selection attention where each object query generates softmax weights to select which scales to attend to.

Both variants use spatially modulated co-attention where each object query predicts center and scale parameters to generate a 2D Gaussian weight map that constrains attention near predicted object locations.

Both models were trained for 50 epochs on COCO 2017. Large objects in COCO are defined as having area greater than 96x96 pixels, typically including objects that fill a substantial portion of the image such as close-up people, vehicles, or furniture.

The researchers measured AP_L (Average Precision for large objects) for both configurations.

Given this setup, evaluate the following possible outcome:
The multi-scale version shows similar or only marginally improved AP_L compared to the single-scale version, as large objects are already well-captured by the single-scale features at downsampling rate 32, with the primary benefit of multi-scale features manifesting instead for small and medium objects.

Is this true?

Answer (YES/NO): YES